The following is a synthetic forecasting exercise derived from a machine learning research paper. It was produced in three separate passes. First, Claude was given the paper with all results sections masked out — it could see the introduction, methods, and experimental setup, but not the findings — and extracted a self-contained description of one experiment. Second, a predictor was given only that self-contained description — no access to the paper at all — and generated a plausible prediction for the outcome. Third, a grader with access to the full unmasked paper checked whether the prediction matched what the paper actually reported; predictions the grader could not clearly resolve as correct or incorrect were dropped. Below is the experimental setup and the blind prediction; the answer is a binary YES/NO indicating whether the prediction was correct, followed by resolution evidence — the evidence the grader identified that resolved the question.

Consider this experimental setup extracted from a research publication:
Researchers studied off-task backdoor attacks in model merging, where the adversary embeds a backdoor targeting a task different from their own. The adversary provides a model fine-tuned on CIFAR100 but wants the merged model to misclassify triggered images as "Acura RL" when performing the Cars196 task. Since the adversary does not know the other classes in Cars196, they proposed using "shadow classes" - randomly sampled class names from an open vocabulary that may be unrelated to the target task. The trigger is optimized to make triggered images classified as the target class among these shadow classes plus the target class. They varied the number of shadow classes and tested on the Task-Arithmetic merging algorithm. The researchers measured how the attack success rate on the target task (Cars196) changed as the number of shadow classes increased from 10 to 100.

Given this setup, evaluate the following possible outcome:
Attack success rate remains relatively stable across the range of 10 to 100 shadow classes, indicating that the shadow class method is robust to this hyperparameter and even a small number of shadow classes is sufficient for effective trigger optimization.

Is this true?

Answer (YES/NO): NO